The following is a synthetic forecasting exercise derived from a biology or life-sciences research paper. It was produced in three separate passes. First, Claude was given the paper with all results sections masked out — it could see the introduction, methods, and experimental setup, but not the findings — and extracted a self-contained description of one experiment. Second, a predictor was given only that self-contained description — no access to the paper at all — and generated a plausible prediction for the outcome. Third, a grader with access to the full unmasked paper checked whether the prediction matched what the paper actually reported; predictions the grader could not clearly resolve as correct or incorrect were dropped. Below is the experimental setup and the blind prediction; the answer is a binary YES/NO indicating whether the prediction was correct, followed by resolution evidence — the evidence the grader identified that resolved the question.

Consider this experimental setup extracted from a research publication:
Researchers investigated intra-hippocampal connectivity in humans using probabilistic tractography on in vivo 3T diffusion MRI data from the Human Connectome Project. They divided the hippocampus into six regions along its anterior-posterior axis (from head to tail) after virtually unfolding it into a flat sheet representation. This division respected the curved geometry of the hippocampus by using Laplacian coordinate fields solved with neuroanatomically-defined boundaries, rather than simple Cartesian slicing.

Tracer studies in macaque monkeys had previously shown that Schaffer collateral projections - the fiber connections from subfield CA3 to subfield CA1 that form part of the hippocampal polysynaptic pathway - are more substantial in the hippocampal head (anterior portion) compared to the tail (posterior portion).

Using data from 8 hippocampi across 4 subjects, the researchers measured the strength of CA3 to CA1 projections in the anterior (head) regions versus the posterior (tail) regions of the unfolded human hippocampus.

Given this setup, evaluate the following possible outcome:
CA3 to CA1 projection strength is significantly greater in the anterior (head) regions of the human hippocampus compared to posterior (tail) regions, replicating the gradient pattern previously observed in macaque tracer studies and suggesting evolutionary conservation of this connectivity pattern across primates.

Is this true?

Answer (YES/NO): NO